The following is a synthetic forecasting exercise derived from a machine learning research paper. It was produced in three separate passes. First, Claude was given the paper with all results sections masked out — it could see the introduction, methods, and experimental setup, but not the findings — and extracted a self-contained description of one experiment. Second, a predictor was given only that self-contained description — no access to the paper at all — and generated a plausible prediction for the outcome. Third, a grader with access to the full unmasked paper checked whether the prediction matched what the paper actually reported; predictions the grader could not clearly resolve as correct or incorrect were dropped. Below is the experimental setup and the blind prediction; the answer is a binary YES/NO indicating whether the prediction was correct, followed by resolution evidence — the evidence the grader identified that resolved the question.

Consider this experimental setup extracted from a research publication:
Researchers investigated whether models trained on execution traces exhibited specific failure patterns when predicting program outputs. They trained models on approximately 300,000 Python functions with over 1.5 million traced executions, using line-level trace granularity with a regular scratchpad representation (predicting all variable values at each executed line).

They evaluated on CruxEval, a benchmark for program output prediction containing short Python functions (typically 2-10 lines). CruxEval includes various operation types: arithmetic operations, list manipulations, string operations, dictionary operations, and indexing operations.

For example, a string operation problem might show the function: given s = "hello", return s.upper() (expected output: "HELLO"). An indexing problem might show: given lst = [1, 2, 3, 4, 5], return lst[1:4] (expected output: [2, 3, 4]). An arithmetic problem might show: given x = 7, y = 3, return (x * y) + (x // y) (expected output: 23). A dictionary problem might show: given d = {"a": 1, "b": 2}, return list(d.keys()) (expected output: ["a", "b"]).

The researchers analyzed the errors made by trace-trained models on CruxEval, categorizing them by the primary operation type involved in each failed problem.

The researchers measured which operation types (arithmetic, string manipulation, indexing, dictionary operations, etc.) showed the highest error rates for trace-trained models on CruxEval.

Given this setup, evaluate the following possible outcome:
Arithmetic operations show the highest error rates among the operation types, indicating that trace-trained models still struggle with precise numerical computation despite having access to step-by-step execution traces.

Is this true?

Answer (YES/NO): NO